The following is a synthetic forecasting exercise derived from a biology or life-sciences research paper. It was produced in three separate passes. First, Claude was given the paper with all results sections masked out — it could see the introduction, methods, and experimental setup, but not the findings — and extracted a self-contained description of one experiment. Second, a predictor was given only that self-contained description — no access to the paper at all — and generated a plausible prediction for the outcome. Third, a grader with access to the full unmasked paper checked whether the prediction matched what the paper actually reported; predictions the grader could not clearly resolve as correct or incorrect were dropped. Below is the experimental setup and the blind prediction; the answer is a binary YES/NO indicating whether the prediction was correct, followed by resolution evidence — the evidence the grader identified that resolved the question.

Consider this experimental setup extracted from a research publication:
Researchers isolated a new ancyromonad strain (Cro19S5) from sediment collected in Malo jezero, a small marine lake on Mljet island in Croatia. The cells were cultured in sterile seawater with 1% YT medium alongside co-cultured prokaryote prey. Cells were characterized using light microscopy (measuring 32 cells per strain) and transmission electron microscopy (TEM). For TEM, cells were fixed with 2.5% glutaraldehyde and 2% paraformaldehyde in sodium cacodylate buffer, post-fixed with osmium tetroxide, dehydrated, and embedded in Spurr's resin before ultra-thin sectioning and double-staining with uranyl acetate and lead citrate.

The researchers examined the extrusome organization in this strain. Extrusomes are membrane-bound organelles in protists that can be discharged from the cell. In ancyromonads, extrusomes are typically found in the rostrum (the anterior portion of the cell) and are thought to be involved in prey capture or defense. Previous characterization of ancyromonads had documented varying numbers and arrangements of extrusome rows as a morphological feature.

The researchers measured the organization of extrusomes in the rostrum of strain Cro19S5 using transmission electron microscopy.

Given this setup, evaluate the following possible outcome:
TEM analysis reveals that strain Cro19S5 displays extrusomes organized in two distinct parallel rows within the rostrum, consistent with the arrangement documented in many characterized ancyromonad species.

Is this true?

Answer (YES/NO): YES